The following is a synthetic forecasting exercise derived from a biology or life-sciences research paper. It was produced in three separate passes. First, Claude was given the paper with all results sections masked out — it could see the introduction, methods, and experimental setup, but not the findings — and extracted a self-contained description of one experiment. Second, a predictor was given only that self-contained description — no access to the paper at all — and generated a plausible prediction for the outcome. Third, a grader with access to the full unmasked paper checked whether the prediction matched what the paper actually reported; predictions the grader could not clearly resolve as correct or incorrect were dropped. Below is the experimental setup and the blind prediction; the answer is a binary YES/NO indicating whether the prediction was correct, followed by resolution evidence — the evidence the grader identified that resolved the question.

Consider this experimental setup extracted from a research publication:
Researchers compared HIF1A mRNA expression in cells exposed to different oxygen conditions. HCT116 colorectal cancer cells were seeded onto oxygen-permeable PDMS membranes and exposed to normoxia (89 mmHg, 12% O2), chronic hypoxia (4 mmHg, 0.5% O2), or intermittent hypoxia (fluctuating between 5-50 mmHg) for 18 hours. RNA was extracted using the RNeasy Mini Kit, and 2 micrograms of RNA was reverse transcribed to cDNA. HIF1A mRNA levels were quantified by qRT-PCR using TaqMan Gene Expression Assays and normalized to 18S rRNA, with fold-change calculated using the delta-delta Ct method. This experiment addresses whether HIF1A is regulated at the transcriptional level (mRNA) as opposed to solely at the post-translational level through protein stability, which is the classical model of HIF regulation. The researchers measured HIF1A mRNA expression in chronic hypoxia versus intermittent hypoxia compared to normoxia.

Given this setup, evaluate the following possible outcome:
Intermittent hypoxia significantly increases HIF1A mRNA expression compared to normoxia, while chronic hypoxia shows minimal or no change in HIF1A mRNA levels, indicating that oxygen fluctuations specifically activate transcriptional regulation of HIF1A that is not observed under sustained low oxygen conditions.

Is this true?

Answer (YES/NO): NO